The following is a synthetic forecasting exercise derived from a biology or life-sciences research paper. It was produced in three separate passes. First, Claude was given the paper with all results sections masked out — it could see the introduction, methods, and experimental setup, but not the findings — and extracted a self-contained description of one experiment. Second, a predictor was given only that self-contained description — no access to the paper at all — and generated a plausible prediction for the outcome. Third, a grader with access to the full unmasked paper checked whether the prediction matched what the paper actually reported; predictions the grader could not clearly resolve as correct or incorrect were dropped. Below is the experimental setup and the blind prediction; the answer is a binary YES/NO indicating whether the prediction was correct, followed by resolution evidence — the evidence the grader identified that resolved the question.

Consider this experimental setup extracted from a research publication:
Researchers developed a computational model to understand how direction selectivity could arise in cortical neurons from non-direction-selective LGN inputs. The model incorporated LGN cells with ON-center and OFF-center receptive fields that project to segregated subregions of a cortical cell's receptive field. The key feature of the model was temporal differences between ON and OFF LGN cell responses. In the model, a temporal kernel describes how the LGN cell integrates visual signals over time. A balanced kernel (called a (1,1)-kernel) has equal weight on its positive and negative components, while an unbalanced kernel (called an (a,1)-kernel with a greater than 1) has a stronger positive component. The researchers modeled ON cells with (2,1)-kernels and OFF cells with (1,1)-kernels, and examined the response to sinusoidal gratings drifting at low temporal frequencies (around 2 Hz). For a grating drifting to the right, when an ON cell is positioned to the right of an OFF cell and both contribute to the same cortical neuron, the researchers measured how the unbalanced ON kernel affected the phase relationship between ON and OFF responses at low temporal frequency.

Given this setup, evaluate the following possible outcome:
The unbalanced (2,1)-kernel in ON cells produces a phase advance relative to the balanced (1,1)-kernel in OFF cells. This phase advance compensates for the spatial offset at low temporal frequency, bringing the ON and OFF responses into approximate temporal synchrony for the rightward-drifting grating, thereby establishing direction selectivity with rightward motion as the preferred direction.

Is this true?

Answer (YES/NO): NO